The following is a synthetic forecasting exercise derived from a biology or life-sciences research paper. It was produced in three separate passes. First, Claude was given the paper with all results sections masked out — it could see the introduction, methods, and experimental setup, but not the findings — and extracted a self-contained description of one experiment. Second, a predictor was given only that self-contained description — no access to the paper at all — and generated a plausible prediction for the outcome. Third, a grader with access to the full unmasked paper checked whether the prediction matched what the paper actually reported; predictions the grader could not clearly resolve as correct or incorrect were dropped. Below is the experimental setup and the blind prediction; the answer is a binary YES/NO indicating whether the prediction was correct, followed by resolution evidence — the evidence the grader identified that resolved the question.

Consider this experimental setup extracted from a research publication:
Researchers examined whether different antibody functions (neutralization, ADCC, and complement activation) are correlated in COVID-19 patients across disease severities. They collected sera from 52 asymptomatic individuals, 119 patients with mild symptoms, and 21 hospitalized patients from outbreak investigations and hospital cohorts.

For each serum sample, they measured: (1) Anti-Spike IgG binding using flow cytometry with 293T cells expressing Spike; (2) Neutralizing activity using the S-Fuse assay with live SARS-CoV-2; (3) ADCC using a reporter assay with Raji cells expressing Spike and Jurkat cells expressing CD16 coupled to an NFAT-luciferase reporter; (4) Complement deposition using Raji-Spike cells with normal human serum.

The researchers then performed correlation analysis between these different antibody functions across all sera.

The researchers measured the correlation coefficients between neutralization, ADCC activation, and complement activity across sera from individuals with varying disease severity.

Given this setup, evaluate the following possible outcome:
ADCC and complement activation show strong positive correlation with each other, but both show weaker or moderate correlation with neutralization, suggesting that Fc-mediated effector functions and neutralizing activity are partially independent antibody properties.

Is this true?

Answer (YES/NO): NO